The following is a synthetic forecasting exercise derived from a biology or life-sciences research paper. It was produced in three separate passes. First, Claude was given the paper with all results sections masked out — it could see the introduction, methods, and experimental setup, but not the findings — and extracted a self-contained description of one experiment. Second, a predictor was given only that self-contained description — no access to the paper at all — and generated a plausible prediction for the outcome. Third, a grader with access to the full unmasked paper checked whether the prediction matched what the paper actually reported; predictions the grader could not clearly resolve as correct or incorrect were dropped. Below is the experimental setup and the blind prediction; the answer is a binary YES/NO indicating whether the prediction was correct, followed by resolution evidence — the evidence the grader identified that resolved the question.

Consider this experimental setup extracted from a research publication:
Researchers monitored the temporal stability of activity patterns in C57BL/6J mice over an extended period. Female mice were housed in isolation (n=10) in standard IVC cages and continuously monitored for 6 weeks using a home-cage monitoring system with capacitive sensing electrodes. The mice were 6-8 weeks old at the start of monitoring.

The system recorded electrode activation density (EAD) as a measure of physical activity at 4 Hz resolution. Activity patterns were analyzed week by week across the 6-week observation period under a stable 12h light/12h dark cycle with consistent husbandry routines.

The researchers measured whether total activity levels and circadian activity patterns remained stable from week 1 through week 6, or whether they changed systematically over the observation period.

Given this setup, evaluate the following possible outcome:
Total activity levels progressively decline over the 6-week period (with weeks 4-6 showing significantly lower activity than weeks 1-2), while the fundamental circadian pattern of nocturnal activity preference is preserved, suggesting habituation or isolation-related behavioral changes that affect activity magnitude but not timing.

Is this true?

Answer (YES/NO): NO